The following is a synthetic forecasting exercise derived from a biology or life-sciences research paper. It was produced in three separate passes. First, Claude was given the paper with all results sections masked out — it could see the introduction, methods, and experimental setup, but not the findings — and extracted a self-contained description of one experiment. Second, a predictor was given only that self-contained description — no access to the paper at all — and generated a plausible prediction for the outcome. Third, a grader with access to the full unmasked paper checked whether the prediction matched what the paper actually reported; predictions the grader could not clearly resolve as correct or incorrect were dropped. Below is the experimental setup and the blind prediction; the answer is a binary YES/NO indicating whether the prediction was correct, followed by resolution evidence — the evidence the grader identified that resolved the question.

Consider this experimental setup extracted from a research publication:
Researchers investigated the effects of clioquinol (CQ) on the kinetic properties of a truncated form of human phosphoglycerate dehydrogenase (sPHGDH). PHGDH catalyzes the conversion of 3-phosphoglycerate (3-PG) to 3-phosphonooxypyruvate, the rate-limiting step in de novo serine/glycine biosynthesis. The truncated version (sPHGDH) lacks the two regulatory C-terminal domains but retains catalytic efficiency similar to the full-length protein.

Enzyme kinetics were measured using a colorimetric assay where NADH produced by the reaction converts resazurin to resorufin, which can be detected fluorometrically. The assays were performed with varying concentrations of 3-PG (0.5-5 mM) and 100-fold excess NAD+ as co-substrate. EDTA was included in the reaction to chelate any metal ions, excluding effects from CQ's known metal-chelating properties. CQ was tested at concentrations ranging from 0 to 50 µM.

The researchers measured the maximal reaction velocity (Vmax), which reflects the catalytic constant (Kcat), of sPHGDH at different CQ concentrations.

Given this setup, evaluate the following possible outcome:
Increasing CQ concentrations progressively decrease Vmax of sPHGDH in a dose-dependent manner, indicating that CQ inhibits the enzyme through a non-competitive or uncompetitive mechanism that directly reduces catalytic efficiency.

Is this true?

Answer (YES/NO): NO